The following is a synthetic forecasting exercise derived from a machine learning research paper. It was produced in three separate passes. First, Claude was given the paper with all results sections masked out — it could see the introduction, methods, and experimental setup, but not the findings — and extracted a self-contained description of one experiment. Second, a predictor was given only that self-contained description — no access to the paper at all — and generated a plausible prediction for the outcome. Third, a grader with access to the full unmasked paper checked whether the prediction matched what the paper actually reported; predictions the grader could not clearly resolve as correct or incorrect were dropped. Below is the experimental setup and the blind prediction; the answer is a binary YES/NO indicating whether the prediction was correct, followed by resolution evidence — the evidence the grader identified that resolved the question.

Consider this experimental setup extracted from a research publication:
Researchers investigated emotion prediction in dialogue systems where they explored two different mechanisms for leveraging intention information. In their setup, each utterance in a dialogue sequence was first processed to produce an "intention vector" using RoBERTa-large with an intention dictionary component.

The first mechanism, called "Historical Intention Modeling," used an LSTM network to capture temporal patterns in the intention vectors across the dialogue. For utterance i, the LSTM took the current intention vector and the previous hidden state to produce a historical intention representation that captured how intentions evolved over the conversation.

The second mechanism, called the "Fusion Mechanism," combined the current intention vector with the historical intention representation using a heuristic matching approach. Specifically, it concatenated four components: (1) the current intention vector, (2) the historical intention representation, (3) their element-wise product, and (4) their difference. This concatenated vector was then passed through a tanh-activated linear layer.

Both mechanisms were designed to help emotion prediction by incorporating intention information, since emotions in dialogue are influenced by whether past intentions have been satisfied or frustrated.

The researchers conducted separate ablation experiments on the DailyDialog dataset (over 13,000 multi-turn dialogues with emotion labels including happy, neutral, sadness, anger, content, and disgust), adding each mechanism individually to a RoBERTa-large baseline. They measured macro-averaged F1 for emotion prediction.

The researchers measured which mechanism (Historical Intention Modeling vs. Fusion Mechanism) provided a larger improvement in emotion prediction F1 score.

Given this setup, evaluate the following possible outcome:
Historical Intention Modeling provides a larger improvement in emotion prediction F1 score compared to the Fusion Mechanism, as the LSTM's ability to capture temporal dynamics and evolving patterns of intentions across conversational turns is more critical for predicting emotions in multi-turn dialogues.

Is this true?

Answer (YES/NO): YES